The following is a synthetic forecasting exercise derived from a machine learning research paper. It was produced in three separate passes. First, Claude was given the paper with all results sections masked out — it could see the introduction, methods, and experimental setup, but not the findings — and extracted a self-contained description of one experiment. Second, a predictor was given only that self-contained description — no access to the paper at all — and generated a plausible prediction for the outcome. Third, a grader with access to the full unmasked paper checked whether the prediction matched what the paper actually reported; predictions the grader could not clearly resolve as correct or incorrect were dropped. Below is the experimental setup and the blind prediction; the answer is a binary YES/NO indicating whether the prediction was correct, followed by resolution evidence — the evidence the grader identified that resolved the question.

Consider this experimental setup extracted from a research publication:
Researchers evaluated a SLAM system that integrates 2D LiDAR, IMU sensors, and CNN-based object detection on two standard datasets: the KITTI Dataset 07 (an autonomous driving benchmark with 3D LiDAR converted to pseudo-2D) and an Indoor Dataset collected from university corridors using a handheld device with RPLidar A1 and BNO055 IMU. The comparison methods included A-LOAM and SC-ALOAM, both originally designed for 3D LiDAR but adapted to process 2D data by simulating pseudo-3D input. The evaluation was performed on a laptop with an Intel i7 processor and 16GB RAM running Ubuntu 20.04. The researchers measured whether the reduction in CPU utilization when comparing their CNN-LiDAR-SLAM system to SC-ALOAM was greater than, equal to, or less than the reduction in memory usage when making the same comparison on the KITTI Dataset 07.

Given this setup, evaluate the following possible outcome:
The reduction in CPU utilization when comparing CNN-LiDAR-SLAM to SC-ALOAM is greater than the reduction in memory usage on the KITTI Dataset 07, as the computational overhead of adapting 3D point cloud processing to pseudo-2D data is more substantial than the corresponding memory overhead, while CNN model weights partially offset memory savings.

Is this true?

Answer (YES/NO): YES